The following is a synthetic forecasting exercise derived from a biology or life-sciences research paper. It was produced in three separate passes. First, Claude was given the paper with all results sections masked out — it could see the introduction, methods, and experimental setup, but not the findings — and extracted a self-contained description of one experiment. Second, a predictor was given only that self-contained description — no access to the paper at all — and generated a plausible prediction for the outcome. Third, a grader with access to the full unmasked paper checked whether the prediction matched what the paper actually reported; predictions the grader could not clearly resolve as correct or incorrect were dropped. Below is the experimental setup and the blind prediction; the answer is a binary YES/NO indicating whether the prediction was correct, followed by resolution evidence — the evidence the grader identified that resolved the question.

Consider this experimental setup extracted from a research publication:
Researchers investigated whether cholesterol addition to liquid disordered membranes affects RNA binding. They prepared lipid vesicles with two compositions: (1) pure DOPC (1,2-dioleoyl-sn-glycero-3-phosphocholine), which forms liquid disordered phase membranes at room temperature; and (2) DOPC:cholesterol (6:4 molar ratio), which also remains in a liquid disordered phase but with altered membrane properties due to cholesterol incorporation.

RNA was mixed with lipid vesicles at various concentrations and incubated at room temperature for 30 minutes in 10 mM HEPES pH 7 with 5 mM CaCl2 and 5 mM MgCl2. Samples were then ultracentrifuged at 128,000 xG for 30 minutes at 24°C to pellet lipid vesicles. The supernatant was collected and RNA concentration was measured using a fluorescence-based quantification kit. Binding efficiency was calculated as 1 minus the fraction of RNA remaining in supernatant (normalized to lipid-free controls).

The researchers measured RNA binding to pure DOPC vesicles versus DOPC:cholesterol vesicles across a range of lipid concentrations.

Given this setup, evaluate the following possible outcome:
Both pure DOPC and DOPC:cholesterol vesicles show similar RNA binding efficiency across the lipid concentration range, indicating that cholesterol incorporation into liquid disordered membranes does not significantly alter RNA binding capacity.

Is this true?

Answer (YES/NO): NO